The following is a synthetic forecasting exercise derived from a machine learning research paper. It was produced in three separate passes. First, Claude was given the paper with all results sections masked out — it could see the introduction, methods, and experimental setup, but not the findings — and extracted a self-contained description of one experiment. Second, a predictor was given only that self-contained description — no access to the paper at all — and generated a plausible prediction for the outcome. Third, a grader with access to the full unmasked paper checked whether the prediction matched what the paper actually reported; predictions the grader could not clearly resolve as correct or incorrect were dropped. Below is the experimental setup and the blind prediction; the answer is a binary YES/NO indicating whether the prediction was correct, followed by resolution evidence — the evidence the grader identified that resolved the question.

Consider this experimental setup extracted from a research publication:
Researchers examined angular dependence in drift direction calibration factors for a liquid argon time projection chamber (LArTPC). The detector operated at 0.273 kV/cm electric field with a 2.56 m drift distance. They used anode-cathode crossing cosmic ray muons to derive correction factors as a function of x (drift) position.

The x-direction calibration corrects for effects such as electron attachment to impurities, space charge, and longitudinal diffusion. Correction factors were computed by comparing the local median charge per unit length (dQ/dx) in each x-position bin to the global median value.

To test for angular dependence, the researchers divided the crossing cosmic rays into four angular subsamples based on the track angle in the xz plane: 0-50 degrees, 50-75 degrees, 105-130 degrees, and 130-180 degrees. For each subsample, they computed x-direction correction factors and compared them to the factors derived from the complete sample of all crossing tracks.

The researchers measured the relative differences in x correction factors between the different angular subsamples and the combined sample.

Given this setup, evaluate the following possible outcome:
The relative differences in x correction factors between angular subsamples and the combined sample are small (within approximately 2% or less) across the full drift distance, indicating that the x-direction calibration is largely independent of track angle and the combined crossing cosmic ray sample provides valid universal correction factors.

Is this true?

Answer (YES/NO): YES